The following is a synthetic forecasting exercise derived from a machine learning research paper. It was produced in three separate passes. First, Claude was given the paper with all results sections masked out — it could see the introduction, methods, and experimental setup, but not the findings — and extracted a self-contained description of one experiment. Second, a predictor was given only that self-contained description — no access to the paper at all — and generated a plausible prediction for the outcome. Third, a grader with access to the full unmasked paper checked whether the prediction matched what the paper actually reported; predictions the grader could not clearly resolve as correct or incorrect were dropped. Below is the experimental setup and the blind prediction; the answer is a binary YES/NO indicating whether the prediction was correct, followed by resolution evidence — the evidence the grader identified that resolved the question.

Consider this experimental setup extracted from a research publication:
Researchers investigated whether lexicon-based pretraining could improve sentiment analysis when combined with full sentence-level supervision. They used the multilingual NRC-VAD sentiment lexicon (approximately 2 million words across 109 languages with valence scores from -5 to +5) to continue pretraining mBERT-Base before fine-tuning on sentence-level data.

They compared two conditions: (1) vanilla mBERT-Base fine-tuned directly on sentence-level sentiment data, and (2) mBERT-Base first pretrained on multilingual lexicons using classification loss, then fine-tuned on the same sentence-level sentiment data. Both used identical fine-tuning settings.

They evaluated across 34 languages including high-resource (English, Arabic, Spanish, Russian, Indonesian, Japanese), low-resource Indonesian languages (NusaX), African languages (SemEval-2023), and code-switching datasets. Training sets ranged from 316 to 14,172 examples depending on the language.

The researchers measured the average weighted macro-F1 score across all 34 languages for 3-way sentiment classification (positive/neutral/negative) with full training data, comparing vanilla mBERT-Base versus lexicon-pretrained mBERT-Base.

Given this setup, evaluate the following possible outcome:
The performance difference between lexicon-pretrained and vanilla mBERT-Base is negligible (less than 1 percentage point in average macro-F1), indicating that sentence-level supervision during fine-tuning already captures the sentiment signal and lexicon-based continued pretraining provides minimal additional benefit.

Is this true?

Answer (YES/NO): NO